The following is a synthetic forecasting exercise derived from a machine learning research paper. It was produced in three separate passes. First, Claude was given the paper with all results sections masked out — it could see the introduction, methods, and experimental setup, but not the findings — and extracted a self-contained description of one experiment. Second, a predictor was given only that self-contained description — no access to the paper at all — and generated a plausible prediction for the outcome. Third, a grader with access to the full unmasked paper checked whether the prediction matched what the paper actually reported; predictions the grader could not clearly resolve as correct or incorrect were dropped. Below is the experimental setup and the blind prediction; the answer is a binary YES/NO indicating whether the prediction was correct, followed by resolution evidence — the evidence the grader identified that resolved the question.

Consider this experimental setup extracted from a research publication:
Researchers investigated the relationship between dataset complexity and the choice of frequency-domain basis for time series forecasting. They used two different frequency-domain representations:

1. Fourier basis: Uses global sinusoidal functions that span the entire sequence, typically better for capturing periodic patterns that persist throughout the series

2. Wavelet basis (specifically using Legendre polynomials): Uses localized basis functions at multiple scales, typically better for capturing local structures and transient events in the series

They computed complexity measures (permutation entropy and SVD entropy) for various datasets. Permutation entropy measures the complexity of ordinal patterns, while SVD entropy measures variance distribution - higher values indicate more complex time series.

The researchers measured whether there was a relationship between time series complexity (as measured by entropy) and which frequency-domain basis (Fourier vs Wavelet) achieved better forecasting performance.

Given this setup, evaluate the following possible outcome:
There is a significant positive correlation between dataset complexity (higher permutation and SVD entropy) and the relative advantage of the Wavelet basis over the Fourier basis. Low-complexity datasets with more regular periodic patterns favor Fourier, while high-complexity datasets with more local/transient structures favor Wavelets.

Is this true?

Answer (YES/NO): YES